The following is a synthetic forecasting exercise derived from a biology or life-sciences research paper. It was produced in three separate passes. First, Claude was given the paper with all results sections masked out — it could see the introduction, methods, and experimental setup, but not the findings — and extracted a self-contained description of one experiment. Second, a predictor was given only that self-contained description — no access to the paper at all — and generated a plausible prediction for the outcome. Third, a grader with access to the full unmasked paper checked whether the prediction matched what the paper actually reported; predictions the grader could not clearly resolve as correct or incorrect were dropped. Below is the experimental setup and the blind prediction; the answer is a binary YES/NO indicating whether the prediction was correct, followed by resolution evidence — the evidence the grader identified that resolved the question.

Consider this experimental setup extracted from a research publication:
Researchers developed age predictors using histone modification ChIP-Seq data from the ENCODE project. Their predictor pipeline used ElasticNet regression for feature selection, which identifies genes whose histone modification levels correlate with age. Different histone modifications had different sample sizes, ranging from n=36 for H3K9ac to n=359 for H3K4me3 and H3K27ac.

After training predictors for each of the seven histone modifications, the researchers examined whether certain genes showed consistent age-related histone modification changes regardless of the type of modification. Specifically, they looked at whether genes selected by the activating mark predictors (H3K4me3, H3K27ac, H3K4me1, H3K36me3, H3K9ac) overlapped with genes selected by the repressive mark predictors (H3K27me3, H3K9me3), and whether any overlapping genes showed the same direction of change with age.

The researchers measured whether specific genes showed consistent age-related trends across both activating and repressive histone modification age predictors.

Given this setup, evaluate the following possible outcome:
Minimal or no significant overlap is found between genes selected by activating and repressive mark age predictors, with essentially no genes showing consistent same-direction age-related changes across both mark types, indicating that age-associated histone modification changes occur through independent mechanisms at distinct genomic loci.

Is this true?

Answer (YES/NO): NO